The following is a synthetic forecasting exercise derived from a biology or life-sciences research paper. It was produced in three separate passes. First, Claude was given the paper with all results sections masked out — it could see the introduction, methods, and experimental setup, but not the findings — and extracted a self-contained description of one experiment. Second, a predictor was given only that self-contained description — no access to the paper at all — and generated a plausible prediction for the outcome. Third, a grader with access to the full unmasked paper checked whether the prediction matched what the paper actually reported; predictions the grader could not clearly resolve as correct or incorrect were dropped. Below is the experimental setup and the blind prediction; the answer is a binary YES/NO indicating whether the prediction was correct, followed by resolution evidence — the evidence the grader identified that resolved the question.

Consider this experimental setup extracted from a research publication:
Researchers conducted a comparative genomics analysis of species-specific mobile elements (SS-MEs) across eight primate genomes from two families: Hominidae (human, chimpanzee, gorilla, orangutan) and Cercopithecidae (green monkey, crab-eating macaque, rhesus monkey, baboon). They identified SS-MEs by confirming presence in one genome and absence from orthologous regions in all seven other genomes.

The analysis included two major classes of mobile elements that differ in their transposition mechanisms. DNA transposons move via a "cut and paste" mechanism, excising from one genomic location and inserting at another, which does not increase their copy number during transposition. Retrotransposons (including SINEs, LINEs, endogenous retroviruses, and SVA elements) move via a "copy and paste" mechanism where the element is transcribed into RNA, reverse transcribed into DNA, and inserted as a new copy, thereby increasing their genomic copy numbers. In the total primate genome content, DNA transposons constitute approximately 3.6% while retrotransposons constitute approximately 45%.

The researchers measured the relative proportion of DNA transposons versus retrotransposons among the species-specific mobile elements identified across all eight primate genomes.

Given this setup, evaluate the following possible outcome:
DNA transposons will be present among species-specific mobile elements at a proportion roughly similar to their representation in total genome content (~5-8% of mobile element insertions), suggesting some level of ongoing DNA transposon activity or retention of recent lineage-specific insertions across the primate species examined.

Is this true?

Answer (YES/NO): NO